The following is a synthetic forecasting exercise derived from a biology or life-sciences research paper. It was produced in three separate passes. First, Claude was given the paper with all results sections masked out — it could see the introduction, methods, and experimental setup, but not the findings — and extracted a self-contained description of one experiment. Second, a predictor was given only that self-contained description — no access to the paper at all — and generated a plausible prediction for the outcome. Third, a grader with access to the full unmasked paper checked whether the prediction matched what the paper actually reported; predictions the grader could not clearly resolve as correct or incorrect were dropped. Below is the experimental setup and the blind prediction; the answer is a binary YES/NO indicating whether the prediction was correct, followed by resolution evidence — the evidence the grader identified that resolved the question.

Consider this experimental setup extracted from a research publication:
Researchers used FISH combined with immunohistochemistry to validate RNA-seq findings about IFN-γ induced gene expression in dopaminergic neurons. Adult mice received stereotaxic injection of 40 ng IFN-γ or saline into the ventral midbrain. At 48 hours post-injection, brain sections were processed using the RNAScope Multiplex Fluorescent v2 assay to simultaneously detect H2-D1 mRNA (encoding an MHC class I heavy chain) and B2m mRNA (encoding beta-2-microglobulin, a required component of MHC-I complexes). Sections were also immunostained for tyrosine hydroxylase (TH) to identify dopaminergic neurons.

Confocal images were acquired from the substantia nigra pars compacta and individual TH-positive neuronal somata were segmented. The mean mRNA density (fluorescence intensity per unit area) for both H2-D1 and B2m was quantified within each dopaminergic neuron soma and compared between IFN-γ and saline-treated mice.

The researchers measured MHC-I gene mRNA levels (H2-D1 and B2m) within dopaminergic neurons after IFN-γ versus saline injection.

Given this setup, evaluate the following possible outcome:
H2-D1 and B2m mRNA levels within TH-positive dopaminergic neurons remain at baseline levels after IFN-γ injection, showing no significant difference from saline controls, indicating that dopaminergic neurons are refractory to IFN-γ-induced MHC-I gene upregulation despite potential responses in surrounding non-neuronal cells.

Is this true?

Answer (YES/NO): NO